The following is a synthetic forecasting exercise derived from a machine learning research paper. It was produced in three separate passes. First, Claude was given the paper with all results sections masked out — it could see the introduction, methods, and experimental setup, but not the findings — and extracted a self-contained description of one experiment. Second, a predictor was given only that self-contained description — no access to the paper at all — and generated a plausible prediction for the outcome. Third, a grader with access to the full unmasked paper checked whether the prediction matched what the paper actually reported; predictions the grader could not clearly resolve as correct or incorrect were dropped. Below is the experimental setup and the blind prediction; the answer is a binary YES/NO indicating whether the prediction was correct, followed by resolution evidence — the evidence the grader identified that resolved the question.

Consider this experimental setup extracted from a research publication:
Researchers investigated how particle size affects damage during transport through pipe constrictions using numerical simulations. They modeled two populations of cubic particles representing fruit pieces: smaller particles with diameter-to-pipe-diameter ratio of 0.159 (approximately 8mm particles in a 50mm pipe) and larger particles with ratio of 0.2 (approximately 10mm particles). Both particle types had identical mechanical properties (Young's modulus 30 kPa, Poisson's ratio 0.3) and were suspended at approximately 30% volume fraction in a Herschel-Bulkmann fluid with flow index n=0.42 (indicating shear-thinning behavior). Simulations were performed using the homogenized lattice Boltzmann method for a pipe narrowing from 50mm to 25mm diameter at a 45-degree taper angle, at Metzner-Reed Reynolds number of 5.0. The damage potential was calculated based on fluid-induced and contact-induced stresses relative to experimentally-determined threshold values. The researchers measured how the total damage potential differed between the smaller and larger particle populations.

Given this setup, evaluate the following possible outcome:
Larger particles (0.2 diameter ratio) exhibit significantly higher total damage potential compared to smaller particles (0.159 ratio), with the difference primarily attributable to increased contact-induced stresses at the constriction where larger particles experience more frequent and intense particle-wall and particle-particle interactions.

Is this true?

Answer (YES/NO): NO